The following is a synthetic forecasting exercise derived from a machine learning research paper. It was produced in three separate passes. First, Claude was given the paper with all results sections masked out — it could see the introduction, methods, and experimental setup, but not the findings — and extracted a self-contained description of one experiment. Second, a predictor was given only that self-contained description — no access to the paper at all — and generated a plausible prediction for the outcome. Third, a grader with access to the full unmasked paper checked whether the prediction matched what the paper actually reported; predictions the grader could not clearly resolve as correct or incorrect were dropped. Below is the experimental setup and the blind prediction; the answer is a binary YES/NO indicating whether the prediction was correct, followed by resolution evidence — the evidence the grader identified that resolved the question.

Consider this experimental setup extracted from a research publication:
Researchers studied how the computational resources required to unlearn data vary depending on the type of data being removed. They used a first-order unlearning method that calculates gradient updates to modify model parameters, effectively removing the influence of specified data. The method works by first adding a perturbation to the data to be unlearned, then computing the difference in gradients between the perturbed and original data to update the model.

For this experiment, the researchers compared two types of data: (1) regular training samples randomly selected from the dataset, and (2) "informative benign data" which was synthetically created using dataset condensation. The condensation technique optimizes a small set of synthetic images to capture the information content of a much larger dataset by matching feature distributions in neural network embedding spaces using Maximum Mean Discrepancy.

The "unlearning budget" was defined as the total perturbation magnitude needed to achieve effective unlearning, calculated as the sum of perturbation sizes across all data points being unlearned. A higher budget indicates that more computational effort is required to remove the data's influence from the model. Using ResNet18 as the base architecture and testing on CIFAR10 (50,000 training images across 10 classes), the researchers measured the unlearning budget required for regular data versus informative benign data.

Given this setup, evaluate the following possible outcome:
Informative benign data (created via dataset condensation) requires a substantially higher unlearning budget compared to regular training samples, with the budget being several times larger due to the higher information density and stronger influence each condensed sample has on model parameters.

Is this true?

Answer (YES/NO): YES